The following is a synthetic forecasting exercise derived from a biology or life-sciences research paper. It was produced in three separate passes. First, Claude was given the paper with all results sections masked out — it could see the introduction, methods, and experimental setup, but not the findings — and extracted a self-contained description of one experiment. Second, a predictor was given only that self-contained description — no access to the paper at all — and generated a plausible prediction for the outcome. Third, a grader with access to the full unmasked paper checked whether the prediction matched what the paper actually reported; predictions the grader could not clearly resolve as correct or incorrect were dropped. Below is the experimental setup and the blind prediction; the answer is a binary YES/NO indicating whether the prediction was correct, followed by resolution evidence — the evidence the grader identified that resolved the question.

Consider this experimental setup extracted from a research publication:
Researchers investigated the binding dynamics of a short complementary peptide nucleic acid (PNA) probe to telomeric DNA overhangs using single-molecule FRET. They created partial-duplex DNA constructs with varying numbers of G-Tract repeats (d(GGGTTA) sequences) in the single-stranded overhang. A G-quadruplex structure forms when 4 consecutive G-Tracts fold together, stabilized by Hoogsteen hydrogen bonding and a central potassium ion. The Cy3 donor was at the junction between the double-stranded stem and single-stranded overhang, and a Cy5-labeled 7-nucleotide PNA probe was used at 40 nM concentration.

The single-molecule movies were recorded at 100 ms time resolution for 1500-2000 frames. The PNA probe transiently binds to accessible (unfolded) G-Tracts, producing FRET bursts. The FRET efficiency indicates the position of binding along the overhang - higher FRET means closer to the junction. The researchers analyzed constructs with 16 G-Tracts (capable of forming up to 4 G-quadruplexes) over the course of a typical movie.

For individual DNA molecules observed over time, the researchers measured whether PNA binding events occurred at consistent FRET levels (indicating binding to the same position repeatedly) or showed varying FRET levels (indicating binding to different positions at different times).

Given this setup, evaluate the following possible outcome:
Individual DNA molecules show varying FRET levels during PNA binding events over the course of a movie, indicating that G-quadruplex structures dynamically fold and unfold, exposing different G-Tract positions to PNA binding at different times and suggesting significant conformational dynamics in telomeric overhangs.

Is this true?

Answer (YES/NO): NO